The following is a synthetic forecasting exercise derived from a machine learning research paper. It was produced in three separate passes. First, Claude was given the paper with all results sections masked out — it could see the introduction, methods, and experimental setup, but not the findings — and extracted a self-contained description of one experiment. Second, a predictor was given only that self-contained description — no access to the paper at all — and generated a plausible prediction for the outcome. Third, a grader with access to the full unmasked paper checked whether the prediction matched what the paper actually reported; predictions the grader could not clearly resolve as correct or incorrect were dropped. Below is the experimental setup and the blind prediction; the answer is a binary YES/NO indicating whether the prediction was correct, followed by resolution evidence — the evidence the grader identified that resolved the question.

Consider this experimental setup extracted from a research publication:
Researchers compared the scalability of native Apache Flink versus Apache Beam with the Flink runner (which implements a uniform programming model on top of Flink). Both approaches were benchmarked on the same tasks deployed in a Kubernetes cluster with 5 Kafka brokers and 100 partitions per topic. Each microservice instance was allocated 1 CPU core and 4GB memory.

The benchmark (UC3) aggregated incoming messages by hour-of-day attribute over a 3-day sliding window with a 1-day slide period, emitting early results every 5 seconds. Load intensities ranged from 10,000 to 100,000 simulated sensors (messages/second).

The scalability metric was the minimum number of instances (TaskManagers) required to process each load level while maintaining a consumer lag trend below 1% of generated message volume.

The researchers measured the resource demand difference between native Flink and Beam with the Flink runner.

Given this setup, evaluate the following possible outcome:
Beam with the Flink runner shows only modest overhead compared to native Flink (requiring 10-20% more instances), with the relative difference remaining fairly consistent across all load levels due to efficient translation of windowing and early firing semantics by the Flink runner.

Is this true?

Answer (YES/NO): NO